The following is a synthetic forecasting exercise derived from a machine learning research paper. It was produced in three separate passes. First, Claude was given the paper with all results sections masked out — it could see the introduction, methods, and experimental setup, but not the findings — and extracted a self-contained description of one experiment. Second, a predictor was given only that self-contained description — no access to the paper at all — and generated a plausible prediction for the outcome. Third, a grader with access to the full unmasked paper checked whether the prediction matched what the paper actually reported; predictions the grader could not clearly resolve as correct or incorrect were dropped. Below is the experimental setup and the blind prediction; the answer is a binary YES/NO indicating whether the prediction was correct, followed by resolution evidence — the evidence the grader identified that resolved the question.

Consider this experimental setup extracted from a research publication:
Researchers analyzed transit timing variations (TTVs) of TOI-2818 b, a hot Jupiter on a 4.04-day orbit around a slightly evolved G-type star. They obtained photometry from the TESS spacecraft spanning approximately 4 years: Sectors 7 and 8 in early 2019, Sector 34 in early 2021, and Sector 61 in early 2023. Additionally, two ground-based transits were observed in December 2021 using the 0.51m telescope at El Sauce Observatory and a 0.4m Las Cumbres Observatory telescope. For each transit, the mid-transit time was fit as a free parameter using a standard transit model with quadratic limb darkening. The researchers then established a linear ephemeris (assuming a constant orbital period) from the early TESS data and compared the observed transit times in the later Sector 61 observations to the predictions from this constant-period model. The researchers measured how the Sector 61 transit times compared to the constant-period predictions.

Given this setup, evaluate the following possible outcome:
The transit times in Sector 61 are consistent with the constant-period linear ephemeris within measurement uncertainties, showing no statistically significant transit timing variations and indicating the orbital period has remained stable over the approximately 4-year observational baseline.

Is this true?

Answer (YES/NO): NO